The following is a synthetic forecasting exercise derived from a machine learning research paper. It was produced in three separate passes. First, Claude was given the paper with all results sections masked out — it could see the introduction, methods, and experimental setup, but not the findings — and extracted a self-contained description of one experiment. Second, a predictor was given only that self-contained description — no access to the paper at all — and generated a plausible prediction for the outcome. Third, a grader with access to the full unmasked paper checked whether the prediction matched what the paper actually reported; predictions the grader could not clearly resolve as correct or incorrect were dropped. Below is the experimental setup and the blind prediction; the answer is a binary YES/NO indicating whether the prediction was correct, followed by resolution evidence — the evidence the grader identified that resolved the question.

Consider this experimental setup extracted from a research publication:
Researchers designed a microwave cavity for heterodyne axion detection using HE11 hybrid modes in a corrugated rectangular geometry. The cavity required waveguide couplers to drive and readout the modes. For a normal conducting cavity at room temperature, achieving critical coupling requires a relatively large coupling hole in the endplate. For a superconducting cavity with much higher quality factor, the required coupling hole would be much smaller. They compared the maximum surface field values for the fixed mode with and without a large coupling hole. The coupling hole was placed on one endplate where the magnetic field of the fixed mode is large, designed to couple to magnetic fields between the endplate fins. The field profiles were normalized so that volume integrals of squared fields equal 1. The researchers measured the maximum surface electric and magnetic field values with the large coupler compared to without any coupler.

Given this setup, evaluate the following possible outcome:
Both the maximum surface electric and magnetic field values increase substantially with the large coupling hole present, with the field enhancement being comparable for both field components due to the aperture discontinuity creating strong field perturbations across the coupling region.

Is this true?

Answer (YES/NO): NO